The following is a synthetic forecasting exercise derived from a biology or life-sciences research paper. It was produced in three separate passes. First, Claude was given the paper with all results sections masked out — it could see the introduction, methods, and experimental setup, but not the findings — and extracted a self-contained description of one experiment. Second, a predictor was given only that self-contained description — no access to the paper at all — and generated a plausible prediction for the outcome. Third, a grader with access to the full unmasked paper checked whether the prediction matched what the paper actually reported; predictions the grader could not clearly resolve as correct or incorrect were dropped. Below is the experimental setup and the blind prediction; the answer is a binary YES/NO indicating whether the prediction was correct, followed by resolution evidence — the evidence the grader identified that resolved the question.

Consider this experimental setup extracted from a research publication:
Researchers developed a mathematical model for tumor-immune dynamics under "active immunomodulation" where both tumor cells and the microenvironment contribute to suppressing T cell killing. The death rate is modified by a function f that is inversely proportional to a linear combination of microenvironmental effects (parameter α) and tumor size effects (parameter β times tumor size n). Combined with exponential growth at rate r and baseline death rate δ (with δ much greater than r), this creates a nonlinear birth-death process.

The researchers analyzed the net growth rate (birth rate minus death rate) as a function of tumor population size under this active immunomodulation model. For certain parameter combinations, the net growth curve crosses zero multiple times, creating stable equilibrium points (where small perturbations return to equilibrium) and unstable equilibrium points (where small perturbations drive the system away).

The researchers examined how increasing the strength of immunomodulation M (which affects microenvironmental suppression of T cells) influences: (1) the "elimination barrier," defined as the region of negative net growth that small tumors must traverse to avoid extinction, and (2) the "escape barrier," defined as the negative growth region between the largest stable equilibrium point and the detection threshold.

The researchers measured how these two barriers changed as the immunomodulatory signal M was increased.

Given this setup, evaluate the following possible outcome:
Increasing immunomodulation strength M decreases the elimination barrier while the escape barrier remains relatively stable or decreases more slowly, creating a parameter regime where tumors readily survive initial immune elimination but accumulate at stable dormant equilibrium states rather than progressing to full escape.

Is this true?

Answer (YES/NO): NO